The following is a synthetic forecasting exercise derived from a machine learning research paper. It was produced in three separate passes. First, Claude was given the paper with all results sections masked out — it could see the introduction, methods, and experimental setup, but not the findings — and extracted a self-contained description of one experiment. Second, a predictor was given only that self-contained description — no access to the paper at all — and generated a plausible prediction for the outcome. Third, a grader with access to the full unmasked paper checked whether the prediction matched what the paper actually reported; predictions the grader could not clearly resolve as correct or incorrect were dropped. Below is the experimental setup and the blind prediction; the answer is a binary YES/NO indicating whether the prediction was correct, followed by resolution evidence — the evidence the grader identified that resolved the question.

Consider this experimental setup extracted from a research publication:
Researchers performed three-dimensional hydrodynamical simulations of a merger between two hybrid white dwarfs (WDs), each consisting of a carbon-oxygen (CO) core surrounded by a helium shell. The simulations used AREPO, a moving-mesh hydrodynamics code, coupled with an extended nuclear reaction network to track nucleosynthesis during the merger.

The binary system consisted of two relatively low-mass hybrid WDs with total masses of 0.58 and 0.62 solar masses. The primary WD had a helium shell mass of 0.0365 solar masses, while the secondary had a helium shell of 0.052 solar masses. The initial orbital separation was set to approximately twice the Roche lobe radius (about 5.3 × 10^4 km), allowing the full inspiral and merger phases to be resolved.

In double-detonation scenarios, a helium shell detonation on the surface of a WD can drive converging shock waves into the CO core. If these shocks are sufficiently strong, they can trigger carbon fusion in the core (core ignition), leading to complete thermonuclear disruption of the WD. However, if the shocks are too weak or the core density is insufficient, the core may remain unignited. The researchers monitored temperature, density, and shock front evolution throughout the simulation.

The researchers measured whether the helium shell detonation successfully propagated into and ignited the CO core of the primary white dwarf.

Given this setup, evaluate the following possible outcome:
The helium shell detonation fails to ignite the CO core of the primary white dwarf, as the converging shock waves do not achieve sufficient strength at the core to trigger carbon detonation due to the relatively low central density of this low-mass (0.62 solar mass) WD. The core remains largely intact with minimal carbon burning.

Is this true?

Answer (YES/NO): YES